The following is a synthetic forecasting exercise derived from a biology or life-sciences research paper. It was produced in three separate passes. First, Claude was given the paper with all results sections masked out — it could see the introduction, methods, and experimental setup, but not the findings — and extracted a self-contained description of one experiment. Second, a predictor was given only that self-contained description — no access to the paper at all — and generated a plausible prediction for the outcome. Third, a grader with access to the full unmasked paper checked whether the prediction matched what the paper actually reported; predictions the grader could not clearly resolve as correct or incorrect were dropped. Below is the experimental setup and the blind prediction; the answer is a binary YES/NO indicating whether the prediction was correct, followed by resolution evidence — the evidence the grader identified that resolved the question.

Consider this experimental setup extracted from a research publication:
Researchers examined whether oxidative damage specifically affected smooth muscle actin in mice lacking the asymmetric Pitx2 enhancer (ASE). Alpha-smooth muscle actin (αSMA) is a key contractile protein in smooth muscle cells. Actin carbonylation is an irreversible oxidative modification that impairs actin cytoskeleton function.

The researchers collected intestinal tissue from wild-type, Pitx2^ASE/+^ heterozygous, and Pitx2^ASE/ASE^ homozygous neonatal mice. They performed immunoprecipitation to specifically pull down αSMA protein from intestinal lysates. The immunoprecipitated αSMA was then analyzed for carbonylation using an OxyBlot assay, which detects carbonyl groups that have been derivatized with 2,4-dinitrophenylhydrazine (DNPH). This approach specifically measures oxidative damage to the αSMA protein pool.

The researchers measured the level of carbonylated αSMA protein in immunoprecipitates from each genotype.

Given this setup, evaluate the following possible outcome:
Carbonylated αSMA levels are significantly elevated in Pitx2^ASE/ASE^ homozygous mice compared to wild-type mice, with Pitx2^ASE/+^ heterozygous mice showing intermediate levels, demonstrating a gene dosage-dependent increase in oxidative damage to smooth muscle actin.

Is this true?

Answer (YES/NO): NO